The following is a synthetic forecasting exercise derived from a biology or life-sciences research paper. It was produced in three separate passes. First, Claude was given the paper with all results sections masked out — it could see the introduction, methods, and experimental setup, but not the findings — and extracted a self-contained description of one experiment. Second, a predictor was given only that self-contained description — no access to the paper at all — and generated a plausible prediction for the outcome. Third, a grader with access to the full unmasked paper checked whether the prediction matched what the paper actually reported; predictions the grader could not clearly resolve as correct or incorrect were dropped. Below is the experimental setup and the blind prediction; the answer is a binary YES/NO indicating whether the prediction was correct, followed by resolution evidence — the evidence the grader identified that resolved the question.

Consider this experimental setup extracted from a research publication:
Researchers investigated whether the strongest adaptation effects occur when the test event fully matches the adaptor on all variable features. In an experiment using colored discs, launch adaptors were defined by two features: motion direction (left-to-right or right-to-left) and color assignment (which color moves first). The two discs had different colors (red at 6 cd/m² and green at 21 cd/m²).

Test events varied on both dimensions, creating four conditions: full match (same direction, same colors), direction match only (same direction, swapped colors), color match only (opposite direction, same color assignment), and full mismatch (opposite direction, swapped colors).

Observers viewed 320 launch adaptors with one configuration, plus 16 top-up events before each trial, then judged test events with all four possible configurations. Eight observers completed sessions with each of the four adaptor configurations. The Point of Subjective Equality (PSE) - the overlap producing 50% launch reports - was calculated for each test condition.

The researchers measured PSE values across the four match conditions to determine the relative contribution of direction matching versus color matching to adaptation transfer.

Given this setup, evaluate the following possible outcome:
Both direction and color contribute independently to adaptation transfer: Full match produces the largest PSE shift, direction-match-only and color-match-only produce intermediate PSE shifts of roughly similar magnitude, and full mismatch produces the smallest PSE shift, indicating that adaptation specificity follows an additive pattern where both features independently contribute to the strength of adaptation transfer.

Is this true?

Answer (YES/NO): NO